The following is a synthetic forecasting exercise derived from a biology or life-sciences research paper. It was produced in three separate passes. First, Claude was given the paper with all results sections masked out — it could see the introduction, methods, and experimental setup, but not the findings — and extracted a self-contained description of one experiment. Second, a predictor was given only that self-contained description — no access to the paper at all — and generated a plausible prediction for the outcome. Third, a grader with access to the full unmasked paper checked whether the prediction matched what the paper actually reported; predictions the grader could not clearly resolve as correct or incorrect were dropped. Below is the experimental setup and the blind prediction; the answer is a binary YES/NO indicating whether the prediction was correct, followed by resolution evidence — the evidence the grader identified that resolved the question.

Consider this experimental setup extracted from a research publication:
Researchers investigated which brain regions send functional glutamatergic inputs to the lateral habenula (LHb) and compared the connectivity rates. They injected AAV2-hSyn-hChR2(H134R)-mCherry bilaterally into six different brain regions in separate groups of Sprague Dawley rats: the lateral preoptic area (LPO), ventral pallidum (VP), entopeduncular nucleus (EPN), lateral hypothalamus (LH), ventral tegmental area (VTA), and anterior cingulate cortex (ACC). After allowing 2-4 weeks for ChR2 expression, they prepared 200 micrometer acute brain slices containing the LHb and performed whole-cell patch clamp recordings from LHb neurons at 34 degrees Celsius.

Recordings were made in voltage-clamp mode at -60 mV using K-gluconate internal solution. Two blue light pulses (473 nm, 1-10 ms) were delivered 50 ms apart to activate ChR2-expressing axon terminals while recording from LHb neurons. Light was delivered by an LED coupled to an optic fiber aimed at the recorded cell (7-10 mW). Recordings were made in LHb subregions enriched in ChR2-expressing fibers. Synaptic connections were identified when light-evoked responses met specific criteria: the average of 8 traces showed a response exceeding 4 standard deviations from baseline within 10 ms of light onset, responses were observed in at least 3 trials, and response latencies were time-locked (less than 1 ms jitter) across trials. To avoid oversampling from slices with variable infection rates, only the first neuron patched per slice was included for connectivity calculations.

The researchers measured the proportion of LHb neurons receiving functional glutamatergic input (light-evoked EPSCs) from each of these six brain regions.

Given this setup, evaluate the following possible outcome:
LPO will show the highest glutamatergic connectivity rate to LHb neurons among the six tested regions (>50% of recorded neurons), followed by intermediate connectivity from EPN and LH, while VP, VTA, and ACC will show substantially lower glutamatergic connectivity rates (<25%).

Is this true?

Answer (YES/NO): NO